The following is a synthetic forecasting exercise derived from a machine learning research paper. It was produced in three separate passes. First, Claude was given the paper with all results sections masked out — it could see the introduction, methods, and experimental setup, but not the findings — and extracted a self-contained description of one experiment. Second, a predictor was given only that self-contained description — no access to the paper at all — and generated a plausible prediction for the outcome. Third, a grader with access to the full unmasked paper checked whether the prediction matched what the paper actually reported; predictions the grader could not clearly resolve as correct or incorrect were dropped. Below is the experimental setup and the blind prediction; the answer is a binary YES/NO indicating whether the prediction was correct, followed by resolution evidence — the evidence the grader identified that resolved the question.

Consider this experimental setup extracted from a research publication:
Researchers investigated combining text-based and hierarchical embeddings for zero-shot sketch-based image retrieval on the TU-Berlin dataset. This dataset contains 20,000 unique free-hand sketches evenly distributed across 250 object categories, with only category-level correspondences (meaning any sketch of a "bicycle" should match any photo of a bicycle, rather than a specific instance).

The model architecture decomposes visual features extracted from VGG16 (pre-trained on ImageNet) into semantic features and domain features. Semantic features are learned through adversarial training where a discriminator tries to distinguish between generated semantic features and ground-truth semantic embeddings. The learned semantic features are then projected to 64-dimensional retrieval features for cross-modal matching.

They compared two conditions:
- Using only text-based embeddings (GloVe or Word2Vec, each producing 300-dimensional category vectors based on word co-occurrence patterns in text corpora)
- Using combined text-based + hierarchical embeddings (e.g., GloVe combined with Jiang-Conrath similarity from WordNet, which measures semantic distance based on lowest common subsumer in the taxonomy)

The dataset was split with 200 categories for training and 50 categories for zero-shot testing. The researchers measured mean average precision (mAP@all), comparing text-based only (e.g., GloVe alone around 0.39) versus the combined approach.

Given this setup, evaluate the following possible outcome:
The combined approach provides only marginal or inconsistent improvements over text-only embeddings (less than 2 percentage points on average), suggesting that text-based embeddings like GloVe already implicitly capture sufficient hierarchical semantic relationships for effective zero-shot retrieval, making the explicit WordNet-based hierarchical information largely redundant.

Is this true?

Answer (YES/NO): NO